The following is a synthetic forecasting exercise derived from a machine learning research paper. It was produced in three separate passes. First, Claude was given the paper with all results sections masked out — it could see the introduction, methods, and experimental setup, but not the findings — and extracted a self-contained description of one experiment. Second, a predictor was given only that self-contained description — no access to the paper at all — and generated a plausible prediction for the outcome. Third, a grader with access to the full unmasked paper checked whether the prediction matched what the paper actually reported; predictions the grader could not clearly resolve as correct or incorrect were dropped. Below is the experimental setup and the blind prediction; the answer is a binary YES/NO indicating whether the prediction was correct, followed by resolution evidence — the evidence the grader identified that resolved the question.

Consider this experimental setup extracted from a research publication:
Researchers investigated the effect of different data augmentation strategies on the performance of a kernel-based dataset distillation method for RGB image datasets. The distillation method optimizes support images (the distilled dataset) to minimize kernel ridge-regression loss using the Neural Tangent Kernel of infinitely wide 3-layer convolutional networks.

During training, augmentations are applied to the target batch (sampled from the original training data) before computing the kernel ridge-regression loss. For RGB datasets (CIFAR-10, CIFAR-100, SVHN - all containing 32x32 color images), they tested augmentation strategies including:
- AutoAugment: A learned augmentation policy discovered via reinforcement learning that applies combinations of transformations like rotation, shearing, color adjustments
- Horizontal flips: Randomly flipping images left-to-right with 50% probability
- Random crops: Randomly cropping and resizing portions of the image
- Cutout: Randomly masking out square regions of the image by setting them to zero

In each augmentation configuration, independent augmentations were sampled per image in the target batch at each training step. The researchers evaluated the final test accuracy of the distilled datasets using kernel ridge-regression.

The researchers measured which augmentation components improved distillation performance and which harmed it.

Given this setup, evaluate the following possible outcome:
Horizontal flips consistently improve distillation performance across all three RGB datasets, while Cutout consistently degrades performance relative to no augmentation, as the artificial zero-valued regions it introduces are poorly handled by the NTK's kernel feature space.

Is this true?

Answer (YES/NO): NO